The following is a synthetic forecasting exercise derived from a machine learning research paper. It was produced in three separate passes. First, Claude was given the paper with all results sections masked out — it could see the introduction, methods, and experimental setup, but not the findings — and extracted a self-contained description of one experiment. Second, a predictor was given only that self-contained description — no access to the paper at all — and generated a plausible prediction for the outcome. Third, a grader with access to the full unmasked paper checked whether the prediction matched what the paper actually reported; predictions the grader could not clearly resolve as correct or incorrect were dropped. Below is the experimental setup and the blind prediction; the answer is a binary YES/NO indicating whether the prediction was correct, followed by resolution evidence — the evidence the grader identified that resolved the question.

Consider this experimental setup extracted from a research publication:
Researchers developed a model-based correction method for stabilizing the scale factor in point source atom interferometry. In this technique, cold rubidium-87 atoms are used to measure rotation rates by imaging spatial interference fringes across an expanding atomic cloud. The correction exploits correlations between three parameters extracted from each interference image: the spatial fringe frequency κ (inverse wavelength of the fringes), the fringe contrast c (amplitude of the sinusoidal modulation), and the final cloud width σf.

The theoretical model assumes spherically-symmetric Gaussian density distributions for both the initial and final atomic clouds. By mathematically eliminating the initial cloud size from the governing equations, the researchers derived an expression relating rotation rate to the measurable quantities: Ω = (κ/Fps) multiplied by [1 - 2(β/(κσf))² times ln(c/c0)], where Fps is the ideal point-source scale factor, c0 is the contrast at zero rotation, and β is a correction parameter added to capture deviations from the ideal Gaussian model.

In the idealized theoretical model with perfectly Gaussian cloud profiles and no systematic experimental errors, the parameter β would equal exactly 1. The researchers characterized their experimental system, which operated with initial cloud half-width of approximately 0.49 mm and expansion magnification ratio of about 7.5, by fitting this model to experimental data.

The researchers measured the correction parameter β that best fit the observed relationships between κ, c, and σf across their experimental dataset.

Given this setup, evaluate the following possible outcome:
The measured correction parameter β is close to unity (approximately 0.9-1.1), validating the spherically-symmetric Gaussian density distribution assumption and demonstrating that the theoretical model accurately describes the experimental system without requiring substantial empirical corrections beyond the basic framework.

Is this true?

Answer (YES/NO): NO